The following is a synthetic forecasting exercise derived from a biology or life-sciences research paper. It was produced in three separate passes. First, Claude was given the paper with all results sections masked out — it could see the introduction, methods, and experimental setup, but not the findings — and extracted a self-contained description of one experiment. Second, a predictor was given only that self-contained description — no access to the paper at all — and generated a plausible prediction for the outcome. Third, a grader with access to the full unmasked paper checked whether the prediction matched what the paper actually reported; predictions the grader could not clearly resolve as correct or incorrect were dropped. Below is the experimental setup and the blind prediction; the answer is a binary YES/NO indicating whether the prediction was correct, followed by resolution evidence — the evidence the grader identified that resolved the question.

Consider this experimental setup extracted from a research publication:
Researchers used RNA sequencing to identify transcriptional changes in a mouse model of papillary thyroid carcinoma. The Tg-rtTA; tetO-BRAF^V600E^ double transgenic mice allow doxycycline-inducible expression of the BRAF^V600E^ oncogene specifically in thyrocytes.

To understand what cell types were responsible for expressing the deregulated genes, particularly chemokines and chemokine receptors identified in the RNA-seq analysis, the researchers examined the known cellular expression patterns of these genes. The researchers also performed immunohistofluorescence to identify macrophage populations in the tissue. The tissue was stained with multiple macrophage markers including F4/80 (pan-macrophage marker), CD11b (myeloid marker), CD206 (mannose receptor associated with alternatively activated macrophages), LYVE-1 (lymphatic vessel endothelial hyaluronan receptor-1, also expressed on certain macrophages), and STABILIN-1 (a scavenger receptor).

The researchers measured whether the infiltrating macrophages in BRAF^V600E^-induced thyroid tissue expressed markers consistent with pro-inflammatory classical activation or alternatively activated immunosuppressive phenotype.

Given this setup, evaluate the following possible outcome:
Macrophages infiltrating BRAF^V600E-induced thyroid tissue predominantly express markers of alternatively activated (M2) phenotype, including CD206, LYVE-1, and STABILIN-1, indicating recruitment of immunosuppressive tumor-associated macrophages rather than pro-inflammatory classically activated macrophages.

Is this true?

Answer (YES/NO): NO